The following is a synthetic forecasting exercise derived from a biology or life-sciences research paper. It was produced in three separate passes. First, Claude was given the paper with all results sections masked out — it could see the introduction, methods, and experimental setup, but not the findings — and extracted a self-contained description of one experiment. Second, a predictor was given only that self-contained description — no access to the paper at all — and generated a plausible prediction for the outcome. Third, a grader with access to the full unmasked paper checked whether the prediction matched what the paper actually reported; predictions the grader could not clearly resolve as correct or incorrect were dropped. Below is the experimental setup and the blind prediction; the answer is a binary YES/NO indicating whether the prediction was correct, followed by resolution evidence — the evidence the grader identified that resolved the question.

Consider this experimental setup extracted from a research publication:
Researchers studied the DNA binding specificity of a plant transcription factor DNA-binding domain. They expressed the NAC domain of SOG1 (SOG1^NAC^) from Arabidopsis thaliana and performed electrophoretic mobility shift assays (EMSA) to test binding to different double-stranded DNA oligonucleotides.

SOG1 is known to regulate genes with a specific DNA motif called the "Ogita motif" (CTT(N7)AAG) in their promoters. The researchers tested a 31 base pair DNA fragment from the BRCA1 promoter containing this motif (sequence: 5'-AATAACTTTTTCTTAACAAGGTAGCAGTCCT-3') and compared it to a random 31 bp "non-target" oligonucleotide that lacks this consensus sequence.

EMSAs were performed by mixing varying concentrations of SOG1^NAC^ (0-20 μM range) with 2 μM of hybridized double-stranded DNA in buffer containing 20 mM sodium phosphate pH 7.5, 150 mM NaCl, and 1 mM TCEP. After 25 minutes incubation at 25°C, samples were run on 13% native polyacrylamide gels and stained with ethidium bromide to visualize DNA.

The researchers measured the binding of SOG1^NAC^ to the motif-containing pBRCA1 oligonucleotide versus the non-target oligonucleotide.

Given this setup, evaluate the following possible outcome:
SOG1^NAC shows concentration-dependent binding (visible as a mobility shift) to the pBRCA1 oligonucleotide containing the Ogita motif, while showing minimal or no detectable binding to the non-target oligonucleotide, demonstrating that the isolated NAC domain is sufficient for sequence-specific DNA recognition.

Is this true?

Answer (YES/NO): YES